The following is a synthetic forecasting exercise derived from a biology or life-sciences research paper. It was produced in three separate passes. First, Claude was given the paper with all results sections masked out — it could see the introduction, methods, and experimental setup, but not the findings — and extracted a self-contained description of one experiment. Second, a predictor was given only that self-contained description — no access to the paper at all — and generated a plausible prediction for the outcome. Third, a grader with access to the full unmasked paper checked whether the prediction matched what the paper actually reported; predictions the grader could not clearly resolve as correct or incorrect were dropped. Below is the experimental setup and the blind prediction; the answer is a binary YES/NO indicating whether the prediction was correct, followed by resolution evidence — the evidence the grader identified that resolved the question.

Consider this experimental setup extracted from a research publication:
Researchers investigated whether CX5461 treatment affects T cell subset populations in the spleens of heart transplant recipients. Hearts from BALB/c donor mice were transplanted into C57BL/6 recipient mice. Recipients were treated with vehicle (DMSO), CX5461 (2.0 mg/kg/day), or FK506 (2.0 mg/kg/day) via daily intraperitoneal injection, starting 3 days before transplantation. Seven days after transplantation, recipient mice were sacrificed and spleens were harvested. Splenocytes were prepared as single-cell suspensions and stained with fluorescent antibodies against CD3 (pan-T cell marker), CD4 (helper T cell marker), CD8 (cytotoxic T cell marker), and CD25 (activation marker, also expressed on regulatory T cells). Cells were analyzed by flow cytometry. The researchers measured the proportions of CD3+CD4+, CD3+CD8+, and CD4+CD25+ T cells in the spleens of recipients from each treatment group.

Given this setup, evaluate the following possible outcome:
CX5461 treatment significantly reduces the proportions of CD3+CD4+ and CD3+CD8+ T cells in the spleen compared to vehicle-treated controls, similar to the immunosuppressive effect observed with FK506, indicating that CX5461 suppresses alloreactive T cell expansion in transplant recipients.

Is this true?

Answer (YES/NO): NO